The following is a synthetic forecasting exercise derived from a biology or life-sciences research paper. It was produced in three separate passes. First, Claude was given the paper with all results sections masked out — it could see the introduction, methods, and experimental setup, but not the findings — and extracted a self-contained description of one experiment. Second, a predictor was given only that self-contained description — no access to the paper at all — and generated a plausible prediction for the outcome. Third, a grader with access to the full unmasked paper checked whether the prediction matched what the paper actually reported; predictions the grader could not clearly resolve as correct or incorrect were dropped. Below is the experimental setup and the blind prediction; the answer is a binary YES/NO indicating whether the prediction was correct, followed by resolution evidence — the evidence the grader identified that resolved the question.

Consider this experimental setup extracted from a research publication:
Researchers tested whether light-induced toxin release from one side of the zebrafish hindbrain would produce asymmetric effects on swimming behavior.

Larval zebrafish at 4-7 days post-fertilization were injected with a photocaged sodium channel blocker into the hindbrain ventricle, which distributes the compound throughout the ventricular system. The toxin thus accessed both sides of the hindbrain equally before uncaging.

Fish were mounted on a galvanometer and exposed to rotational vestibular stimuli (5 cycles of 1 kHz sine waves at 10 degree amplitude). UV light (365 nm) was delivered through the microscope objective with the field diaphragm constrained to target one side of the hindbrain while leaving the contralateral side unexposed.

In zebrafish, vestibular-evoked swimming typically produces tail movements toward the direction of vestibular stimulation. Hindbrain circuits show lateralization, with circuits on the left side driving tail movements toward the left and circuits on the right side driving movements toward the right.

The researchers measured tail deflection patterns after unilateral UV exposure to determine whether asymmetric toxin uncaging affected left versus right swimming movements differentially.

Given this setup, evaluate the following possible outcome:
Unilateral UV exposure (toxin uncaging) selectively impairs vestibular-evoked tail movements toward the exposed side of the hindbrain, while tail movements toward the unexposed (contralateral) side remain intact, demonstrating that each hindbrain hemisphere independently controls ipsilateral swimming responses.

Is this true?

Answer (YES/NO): YES